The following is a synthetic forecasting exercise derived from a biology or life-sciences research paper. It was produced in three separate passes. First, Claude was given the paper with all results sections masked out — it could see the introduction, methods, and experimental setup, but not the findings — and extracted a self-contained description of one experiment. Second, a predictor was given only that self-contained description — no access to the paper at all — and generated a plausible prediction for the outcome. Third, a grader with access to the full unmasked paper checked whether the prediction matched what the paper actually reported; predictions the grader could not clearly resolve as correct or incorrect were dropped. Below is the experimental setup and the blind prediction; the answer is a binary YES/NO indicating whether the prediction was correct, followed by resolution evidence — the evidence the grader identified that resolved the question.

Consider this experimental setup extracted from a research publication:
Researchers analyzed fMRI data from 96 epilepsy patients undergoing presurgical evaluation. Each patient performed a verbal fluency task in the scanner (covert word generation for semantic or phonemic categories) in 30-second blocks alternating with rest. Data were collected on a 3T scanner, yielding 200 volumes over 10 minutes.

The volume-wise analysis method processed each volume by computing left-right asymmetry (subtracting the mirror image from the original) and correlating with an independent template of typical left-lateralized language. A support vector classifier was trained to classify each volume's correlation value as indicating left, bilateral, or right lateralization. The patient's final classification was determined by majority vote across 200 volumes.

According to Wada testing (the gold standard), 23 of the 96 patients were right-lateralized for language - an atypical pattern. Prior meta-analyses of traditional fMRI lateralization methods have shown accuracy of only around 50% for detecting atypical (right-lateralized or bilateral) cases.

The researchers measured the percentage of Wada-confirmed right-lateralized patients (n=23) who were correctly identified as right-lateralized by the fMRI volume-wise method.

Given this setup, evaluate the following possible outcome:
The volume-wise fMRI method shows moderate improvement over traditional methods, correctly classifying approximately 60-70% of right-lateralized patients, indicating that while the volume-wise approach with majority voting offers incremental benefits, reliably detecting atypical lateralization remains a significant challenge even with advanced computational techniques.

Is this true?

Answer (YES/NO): NO